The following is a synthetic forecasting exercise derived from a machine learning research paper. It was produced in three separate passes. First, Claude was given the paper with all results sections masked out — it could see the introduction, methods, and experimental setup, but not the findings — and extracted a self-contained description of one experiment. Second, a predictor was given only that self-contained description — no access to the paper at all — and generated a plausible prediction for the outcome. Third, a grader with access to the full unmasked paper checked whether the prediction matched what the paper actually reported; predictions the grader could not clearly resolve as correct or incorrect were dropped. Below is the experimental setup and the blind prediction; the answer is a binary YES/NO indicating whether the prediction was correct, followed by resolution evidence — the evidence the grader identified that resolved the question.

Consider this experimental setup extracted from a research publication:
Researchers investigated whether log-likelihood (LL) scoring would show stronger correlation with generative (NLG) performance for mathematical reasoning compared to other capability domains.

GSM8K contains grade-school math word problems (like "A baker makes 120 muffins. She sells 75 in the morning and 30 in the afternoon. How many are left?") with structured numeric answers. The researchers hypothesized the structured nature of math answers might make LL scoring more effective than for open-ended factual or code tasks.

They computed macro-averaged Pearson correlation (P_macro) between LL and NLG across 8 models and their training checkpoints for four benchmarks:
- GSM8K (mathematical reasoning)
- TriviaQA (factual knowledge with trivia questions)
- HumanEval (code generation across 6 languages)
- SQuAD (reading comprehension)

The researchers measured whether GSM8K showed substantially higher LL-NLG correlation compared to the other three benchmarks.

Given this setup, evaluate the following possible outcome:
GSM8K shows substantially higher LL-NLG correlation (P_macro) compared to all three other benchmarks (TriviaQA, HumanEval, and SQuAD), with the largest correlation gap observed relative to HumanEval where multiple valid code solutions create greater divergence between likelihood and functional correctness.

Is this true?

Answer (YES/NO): NO